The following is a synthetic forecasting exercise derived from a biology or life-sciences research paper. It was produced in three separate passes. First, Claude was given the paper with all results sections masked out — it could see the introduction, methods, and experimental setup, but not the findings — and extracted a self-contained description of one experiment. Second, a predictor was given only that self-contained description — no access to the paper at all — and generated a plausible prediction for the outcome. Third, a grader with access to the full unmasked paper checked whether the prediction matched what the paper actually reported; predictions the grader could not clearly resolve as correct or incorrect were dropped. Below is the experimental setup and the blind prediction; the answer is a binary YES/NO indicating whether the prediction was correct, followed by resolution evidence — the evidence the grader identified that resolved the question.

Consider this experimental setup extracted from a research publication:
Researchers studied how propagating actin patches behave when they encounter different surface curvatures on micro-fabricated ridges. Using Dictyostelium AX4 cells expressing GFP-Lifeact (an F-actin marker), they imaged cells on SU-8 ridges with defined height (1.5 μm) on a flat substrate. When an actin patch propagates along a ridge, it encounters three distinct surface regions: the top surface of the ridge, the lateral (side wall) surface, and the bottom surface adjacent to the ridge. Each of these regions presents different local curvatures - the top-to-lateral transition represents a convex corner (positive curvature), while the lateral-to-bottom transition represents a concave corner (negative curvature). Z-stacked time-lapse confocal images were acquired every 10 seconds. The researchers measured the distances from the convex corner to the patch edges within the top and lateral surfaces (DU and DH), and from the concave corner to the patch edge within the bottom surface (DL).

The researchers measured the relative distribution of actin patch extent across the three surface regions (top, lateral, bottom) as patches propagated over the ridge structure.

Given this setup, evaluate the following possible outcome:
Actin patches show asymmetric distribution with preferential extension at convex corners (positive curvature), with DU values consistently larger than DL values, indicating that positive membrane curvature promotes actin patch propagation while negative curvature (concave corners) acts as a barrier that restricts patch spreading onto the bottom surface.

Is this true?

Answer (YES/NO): YES